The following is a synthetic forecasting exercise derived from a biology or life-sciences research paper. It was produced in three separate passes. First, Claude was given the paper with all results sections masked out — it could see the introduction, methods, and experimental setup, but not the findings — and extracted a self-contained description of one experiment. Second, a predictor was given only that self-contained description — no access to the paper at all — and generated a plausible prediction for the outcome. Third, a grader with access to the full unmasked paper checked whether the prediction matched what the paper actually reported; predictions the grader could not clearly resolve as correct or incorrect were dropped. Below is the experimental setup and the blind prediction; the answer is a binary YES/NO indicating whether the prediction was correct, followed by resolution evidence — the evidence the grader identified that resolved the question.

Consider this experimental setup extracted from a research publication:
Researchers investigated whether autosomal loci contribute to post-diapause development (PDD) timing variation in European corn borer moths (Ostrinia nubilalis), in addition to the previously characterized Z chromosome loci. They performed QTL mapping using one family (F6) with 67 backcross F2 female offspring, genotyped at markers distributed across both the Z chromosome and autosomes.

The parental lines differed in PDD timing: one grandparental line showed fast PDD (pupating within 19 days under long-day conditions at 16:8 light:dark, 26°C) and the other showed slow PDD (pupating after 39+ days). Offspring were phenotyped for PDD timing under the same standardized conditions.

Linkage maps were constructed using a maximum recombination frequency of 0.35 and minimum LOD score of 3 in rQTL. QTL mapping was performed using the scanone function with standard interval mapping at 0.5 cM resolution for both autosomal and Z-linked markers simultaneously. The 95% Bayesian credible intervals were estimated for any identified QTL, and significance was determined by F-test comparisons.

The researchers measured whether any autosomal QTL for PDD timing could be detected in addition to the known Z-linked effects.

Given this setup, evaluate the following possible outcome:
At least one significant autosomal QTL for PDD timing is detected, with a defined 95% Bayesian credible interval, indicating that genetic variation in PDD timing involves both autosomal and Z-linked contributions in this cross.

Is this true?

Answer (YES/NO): NO